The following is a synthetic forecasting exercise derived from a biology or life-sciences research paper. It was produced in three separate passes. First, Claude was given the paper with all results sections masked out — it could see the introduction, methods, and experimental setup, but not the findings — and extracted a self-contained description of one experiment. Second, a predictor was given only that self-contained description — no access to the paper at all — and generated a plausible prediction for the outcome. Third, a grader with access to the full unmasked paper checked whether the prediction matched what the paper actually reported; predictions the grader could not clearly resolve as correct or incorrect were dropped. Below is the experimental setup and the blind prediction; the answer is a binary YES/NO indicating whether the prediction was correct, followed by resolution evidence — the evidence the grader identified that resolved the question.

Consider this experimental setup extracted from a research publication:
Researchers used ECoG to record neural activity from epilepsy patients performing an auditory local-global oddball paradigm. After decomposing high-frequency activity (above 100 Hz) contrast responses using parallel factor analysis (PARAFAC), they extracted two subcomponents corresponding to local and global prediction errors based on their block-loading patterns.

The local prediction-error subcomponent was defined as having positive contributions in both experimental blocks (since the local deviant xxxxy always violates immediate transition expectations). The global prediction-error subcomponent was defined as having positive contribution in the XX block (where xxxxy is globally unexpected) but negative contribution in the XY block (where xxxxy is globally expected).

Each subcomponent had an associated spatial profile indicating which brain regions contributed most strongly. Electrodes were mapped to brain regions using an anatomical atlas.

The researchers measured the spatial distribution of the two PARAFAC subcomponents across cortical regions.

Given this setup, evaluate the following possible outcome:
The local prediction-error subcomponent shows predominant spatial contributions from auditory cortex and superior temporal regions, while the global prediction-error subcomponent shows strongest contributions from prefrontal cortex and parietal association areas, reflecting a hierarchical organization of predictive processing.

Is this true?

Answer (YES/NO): NO